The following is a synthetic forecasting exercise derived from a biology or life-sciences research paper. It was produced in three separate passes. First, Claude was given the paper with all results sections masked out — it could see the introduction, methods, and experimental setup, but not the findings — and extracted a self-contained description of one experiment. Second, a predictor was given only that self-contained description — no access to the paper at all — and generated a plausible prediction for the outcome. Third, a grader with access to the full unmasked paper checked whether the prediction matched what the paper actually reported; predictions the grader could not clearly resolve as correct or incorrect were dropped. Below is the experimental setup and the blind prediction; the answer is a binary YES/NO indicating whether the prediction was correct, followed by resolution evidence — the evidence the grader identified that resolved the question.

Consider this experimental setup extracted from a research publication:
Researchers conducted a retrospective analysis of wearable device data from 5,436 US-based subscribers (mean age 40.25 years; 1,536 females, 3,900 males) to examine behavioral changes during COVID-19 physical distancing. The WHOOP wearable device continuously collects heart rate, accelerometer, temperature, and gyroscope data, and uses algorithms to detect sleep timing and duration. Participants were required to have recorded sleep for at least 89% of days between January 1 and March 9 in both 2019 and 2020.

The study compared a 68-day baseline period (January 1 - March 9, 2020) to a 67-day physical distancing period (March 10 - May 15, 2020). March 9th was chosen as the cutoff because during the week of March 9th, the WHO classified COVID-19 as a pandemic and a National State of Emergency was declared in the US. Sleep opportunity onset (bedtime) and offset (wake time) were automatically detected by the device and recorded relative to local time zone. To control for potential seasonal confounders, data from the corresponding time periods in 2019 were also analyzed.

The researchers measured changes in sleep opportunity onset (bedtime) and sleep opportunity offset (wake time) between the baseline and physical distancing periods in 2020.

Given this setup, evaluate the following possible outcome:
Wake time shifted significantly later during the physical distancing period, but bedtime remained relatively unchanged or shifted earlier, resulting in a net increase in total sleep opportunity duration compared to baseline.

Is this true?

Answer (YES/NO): NO